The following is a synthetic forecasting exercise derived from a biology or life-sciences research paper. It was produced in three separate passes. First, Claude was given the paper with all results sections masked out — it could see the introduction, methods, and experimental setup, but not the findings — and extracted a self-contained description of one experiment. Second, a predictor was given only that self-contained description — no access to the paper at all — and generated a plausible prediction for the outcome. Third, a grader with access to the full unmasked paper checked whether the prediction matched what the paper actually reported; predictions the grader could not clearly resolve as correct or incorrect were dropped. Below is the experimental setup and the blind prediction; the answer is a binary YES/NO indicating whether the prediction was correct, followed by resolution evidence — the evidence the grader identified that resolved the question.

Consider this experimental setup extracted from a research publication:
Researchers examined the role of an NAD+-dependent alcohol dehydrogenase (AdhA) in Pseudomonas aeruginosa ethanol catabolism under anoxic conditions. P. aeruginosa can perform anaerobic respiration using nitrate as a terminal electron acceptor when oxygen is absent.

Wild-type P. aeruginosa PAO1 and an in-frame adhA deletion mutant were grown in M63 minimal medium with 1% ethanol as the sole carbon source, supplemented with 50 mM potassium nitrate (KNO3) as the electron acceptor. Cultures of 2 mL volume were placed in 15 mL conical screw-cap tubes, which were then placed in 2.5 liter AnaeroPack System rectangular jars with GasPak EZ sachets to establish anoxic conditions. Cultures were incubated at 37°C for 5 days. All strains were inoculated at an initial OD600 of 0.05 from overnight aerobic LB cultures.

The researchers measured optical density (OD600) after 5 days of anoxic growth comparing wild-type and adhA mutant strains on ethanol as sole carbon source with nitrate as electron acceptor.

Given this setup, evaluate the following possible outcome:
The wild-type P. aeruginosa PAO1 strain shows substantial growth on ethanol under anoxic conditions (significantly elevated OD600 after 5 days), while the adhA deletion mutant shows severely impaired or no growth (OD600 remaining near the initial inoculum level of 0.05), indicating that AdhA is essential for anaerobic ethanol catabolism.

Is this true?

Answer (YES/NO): YES